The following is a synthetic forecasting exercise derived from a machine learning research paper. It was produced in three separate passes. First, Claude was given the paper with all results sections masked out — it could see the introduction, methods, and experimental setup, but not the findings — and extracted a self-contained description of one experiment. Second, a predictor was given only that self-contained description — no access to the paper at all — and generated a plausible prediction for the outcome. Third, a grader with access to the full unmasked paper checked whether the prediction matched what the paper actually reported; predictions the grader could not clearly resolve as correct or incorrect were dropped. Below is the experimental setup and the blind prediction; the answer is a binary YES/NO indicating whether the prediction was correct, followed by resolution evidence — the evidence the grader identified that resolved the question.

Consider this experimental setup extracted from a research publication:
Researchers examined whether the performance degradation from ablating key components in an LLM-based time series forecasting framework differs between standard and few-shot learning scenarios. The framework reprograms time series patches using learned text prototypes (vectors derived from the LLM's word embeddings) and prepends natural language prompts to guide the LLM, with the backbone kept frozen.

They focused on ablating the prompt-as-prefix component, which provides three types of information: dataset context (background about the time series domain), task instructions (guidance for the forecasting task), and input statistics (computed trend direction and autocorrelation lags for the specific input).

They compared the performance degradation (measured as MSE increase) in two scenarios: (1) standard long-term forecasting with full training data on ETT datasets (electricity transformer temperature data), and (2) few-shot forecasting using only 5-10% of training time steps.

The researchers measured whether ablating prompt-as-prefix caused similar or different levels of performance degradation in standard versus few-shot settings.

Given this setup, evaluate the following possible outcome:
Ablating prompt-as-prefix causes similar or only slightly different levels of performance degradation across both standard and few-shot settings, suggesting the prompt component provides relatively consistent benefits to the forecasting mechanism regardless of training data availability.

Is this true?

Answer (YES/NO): NO